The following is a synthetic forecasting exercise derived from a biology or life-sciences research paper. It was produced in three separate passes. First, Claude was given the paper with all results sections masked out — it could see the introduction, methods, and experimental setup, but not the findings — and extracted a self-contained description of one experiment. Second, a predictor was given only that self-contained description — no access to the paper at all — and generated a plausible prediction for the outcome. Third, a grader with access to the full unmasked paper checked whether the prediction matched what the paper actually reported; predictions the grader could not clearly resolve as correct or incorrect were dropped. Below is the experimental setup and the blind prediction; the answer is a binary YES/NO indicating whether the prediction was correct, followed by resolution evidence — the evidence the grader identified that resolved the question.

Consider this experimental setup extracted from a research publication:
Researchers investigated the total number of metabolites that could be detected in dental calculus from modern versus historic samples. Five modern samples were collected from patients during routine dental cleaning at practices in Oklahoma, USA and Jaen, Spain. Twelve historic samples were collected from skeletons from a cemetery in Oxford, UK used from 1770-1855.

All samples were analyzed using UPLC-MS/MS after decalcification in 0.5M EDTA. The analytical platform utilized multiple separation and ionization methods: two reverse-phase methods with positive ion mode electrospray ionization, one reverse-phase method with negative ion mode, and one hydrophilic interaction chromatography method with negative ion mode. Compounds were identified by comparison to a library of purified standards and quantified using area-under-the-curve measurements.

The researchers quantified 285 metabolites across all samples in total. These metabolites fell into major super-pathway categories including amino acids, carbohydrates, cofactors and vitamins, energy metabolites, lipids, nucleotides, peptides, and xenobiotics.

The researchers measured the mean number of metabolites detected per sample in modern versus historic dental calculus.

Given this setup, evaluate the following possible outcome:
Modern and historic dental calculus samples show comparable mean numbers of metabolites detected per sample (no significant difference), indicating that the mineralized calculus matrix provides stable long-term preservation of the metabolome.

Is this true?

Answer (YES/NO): NO